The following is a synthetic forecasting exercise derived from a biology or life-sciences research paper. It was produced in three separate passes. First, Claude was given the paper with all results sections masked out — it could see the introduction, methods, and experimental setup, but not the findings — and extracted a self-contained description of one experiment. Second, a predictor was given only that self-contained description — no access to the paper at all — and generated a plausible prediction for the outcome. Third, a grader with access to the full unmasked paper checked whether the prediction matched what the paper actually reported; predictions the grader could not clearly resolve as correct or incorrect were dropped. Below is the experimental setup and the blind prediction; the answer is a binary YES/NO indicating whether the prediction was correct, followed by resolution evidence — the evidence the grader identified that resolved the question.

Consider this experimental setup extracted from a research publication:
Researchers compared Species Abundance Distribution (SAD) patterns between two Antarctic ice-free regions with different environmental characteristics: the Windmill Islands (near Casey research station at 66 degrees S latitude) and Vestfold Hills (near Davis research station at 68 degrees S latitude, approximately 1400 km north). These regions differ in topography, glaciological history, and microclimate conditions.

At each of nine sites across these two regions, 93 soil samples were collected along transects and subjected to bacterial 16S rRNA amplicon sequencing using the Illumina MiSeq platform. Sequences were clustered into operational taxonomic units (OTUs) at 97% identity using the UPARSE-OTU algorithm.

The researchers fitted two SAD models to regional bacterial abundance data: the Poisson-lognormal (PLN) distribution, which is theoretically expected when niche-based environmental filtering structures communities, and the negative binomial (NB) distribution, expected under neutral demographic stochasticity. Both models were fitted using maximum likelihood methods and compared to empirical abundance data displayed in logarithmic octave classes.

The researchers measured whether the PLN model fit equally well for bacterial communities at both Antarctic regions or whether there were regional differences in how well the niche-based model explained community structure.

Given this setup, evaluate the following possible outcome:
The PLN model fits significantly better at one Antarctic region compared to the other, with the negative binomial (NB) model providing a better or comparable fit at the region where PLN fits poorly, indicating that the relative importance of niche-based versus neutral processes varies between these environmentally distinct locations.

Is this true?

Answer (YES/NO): NO